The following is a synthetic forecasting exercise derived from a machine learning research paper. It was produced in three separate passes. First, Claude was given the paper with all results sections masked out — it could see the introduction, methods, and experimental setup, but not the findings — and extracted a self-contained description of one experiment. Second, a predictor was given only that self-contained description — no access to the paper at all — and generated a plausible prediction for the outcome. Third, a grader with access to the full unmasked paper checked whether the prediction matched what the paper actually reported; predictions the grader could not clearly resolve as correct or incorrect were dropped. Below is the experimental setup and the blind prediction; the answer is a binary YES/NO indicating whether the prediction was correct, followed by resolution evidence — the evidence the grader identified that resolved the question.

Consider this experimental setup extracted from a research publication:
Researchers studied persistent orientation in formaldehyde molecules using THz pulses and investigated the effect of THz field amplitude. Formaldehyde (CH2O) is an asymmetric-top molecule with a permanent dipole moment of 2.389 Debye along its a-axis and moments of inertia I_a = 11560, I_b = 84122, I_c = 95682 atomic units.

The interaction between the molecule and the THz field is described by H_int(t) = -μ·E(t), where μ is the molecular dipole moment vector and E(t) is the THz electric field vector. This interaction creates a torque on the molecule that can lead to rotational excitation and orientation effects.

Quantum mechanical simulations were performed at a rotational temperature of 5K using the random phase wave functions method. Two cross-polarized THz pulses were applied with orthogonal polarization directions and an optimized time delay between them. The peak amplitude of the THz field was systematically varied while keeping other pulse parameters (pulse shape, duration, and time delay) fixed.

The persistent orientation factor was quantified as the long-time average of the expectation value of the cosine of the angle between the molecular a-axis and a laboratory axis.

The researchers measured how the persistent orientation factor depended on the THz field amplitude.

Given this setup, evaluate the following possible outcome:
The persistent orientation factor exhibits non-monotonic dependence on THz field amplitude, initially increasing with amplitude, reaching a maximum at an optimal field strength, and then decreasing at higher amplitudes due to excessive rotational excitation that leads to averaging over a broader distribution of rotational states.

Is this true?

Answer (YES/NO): YES